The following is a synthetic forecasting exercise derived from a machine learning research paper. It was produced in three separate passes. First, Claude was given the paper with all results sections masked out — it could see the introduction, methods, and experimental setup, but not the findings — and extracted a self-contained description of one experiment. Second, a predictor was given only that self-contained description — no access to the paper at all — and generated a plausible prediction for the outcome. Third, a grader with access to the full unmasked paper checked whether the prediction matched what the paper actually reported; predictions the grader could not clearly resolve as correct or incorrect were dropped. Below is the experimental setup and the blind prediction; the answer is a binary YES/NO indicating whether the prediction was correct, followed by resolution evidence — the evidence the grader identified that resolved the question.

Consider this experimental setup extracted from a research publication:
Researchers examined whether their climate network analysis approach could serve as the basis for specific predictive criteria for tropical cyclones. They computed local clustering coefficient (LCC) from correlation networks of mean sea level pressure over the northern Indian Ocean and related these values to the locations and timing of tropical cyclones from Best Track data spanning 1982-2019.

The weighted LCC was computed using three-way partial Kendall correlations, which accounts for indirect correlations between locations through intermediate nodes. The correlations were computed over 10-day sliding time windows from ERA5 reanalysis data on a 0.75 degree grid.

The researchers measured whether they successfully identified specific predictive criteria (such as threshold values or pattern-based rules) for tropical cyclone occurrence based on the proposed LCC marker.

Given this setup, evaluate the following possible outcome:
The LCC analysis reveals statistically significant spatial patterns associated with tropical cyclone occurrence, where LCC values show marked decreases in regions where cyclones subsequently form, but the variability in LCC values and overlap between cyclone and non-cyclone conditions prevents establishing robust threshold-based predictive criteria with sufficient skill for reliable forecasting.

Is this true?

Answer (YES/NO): NO